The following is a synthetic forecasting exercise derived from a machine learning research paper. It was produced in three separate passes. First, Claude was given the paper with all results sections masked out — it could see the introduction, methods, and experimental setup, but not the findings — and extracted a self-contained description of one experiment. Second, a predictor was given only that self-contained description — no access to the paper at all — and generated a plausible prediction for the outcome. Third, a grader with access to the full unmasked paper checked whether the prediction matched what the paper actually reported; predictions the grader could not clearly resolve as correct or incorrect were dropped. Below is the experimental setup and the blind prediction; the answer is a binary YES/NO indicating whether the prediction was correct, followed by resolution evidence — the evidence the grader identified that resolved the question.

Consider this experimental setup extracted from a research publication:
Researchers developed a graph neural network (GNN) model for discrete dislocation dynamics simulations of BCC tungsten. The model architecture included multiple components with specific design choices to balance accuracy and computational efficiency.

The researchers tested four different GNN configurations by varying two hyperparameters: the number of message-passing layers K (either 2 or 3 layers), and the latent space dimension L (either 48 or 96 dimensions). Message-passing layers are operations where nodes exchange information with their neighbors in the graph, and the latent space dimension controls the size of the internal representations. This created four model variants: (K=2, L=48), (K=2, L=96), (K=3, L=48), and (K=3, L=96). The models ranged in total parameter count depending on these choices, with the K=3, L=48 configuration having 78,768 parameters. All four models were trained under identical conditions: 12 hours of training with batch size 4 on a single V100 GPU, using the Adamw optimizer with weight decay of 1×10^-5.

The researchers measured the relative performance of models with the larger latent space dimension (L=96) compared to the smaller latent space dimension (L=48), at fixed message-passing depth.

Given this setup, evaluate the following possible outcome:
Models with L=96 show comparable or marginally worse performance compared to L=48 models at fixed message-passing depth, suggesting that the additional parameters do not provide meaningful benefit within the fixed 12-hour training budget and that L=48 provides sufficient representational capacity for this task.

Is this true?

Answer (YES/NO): YES